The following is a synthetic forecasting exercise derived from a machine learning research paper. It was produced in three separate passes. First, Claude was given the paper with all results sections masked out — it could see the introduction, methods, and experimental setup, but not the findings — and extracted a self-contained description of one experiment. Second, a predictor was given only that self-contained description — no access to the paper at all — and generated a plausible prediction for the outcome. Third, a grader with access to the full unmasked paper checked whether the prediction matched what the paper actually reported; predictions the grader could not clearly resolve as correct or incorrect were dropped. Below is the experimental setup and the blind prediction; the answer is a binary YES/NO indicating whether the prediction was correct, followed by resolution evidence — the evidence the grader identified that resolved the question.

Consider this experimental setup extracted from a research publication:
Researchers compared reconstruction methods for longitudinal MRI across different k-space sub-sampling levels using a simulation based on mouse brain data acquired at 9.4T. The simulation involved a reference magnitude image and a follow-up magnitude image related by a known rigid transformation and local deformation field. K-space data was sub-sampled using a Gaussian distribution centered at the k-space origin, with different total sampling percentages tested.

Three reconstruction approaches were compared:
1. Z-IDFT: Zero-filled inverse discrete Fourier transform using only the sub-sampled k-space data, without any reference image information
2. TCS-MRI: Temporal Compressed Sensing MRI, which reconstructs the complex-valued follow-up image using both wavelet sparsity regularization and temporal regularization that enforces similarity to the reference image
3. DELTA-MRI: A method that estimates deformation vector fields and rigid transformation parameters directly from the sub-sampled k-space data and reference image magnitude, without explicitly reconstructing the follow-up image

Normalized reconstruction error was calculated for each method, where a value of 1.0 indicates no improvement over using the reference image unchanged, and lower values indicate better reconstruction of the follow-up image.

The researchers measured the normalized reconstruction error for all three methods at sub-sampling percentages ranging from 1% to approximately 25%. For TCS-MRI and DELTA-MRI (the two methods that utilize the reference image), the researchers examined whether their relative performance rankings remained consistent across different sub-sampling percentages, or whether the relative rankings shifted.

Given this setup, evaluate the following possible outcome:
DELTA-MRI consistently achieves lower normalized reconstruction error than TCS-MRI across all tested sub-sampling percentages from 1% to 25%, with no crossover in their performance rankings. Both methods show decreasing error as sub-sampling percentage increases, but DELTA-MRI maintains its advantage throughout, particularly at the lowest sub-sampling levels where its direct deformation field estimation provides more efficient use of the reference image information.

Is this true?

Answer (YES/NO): NO